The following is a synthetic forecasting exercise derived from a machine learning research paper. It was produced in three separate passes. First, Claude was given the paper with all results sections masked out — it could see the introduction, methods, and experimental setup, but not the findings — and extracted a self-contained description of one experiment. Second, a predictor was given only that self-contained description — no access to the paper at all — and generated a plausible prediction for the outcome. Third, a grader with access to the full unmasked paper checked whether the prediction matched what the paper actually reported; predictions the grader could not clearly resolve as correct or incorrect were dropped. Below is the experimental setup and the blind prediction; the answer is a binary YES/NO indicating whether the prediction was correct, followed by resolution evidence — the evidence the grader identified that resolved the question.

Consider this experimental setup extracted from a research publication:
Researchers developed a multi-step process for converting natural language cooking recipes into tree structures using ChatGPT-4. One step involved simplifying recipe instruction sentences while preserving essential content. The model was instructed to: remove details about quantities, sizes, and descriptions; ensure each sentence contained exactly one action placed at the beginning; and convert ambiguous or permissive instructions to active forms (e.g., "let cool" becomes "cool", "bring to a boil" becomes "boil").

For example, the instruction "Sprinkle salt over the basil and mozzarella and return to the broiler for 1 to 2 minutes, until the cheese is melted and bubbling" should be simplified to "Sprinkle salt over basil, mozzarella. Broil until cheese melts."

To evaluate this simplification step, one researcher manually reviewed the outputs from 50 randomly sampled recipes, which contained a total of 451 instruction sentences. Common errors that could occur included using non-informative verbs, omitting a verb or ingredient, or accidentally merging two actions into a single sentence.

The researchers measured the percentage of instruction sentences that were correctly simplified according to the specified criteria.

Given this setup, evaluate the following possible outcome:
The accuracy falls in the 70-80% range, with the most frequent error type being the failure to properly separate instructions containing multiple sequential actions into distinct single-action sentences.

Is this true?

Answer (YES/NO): NO